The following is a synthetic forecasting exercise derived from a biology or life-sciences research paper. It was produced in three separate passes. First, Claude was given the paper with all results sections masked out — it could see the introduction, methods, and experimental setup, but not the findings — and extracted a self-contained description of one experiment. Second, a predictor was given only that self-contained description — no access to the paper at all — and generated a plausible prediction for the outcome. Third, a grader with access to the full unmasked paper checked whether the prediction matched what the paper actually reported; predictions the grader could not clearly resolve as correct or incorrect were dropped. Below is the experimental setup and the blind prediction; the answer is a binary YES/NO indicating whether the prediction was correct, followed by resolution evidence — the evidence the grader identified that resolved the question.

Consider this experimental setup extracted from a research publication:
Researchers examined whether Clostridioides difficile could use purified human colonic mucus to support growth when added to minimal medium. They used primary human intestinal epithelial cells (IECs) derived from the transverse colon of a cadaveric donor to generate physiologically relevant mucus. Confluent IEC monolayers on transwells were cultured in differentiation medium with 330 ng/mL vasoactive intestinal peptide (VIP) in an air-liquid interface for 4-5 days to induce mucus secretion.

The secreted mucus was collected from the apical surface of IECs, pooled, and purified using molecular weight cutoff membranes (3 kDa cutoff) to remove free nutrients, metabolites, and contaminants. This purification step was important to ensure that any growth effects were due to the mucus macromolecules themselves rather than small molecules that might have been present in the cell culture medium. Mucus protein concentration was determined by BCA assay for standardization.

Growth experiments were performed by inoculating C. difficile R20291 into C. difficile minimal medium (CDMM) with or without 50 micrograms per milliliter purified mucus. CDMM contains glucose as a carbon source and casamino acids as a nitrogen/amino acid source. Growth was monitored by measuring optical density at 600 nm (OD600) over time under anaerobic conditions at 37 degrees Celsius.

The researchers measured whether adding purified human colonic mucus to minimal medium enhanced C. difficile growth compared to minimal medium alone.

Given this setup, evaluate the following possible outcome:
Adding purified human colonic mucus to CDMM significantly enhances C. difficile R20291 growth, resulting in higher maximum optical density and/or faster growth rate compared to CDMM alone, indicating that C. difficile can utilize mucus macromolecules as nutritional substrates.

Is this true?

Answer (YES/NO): YES